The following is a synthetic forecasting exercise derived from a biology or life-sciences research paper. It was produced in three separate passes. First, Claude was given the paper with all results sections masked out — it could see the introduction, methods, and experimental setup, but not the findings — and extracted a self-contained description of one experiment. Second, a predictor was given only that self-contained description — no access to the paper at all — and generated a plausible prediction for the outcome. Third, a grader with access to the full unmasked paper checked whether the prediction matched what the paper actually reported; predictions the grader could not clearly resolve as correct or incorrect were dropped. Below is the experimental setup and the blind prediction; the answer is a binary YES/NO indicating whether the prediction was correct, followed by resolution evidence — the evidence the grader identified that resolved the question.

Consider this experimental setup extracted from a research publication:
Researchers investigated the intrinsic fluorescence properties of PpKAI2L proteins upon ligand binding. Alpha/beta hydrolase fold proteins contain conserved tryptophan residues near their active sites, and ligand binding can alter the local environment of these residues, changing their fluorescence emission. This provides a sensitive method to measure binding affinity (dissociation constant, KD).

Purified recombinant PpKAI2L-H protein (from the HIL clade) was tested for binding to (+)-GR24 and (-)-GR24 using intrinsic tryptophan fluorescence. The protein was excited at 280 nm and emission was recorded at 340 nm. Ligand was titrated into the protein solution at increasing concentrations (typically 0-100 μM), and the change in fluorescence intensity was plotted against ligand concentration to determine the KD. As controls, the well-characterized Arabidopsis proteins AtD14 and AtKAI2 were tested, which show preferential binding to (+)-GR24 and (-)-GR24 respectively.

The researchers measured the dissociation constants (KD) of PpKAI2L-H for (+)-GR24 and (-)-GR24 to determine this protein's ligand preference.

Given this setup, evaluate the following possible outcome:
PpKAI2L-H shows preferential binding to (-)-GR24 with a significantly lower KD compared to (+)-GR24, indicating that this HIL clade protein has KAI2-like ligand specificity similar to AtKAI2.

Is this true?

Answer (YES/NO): NO